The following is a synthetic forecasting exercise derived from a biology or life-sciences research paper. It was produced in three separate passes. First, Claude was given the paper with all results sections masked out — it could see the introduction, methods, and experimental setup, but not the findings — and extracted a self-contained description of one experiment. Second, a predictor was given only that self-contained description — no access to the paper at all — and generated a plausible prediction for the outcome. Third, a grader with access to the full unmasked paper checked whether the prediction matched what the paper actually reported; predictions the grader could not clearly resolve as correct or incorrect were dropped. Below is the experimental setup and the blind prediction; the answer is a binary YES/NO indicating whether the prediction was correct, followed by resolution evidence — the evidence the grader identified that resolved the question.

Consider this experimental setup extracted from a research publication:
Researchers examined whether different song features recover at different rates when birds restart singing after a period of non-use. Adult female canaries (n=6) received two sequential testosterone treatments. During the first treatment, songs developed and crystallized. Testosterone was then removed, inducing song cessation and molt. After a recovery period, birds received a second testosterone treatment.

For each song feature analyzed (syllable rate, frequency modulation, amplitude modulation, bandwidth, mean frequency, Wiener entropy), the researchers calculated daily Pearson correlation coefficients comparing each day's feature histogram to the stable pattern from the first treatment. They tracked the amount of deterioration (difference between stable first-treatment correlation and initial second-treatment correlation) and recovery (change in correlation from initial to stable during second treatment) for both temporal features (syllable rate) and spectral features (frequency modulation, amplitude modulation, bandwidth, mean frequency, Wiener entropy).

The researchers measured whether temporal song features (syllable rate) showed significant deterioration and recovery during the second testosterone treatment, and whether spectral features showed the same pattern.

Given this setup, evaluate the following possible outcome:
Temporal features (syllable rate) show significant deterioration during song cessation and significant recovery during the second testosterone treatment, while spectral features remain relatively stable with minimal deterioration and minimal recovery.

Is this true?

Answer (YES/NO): NO